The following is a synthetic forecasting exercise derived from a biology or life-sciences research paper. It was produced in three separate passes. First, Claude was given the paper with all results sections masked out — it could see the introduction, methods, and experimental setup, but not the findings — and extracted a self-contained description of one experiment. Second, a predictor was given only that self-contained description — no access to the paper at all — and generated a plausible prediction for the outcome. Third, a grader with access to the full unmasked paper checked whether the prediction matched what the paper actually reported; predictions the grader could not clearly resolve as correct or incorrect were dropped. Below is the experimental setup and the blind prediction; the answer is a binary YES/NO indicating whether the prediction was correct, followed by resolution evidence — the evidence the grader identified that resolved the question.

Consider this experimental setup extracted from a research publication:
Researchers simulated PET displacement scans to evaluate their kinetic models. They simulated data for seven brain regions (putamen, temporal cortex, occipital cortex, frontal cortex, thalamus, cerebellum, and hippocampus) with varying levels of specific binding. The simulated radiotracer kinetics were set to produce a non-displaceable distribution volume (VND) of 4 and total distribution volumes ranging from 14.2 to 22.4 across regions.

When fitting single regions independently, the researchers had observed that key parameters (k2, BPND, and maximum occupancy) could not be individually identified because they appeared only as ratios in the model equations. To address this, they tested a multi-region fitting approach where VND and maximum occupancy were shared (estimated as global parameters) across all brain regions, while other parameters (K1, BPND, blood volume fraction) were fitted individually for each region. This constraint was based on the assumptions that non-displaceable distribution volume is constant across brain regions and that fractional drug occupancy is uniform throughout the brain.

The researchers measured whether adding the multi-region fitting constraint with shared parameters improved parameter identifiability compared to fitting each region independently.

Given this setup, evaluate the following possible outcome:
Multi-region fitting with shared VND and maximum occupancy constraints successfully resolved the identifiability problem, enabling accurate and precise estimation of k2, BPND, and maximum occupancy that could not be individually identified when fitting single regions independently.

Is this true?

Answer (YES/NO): NO